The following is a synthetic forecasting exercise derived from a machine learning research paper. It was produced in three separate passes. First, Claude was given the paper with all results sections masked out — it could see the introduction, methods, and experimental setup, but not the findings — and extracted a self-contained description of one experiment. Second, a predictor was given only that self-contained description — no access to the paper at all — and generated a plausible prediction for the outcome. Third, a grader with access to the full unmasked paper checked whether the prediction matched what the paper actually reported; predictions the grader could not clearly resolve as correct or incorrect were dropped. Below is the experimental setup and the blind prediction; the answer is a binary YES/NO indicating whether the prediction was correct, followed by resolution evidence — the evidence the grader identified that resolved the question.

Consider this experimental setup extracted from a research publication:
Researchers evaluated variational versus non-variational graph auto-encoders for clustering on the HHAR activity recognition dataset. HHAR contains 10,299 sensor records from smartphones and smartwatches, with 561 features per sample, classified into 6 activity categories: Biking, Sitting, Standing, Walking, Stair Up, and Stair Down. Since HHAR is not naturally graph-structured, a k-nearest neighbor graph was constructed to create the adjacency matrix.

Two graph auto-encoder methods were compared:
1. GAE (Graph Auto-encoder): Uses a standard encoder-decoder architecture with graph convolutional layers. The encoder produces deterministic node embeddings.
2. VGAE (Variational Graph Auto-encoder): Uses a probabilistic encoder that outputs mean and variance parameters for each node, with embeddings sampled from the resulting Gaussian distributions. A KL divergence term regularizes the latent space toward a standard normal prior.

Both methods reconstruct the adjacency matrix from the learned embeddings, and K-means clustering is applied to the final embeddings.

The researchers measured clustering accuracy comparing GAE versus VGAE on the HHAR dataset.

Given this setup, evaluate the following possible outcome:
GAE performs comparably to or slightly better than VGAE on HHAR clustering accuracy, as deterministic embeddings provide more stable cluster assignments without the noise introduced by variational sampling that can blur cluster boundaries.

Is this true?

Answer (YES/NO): NO